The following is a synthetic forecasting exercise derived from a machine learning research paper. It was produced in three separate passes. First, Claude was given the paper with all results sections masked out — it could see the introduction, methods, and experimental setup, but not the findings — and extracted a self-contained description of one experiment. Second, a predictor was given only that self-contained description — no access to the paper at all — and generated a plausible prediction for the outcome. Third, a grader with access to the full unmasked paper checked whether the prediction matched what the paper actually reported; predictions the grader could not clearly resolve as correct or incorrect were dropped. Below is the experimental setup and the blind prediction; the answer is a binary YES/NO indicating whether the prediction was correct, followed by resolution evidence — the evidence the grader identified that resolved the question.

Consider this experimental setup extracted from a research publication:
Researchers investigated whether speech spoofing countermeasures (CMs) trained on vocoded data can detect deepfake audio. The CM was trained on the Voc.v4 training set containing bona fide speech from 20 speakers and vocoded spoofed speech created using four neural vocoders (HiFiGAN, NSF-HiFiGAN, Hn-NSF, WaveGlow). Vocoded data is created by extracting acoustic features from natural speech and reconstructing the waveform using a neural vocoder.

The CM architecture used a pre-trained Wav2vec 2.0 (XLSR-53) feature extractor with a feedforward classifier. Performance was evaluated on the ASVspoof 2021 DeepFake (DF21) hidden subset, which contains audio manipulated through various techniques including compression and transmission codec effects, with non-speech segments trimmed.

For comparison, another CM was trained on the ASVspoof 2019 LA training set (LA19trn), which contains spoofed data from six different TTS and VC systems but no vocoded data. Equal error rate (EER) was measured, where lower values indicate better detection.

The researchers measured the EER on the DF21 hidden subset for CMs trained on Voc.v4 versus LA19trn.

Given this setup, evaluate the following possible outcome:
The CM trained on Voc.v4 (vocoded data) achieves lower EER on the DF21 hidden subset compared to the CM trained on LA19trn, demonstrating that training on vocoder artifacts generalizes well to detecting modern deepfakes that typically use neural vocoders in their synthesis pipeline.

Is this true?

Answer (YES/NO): YES